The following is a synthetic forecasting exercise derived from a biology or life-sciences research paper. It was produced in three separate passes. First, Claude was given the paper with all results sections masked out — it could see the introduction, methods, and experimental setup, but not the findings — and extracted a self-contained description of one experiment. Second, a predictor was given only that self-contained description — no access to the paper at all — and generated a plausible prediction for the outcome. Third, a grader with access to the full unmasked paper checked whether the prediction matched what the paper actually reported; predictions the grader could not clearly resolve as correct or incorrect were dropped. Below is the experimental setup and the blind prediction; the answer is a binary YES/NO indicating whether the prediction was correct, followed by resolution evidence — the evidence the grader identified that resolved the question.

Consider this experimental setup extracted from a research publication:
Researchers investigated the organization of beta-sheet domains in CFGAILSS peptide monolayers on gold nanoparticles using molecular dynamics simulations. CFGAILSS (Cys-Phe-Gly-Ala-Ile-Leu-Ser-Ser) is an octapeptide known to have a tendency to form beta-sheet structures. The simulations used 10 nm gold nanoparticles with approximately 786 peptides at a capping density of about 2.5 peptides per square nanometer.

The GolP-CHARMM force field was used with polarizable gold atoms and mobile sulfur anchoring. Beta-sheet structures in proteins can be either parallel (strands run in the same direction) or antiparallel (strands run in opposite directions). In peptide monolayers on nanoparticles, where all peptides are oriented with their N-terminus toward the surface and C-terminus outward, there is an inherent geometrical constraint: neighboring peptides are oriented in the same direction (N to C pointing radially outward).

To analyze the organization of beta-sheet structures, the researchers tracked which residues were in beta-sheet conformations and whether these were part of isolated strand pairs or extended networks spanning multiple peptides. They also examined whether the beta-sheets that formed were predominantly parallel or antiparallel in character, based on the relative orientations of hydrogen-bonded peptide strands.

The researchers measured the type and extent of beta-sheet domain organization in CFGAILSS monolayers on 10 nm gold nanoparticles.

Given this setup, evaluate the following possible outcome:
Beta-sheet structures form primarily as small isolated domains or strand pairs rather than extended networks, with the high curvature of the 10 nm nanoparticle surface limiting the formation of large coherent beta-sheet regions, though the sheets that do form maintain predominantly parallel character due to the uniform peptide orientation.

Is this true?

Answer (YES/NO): YES